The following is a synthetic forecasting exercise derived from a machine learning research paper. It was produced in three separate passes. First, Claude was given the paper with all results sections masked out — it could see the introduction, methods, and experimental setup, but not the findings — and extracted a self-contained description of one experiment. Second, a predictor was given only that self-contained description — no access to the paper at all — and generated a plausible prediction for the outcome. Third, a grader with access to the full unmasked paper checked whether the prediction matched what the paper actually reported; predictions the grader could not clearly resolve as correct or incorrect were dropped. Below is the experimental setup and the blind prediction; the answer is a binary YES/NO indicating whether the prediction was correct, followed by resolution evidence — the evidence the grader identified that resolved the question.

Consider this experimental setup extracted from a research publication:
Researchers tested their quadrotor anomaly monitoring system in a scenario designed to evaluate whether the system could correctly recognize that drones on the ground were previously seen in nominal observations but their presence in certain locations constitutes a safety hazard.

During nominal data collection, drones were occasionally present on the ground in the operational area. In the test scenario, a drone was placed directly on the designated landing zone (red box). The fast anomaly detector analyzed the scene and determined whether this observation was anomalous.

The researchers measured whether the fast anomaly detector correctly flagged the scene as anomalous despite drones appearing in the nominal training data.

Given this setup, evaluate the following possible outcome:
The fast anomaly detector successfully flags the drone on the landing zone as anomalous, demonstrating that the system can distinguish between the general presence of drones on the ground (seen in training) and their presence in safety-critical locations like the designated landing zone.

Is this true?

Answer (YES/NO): YES